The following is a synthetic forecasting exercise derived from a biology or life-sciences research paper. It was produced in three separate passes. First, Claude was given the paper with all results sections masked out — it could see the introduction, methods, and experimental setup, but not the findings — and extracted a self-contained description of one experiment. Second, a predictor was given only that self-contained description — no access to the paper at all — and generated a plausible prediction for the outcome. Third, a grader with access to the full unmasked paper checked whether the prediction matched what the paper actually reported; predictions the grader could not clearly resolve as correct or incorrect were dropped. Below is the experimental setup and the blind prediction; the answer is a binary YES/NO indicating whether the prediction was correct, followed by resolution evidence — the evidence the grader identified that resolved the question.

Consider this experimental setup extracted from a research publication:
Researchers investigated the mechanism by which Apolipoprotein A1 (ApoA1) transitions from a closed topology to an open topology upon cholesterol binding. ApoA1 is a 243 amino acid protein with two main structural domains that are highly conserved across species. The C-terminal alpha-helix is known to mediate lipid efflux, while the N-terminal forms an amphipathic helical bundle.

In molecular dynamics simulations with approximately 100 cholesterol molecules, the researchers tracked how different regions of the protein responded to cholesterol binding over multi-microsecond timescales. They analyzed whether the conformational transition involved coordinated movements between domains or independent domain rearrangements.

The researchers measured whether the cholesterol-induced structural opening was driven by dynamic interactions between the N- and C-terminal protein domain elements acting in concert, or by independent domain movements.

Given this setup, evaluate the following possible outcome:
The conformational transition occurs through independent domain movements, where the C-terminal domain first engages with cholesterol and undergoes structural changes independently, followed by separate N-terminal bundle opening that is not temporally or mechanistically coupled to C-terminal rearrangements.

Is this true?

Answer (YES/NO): NO